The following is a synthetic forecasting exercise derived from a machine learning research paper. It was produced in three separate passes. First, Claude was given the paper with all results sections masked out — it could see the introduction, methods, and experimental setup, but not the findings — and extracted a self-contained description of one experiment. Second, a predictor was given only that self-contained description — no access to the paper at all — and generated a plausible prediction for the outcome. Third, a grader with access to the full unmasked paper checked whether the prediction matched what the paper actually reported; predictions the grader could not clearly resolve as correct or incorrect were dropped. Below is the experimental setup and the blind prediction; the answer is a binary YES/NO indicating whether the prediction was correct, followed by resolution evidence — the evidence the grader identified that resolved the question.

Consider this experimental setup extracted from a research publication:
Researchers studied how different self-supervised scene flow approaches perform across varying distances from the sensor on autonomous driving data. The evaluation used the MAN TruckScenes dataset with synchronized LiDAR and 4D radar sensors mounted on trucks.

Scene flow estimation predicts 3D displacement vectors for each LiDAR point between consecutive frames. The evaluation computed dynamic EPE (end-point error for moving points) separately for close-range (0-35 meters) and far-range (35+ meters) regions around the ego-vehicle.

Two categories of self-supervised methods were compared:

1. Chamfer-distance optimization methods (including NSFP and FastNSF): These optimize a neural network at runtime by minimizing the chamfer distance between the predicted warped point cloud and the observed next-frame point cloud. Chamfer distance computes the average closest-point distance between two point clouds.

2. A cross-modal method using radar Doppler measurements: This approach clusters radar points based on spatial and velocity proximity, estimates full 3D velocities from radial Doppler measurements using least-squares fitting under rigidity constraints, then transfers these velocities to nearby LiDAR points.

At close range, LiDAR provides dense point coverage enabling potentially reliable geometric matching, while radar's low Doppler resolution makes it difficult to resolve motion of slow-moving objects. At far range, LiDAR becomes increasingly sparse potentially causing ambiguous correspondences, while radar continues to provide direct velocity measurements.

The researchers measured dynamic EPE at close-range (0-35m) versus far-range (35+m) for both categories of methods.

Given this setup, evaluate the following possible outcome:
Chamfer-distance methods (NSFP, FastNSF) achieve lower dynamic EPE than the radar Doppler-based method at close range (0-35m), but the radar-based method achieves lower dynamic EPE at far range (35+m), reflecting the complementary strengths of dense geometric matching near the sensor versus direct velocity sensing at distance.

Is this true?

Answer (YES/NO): YES